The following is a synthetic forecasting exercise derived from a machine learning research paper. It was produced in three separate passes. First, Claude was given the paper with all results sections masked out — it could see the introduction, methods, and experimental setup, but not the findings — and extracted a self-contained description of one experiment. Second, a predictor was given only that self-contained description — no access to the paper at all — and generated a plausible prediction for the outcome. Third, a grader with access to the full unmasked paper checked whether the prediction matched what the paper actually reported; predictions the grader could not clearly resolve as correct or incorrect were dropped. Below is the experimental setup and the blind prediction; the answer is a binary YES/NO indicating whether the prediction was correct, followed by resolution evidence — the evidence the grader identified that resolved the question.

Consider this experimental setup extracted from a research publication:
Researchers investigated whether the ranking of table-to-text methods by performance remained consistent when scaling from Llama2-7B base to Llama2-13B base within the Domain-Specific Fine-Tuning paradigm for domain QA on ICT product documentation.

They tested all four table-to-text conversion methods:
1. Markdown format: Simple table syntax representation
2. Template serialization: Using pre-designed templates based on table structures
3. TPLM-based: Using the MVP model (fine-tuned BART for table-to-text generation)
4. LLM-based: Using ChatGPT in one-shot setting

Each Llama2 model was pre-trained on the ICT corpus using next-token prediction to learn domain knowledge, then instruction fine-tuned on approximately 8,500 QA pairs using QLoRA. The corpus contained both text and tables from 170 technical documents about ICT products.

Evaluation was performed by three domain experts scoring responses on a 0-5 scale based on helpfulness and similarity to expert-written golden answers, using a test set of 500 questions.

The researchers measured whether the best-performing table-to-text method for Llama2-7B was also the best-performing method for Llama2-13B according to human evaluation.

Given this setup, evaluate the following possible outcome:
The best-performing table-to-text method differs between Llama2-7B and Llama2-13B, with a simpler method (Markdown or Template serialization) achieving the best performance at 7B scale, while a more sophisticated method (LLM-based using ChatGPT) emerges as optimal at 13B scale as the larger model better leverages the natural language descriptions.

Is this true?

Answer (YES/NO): NO